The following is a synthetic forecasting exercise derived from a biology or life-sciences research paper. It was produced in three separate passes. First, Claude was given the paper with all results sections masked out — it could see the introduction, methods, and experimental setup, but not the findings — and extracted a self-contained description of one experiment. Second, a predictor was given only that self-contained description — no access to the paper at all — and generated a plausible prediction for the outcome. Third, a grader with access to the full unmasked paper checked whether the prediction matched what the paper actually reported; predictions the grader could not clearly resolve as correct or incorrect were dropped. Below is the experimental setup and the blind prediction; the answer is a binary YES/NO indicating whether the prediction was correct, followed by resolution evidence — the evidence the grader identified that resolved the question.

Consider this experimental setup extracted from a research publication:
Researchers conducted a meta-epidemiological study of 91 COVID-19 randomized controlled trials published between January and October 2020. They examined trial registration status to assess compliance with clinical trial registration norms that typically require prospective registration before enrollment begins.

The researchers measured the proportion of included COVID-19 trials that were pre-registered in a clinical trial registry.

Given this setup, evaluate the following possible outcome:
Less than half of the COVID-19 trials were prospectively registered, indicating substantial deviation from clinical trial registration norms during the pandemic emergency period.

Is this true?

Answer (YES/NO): NO